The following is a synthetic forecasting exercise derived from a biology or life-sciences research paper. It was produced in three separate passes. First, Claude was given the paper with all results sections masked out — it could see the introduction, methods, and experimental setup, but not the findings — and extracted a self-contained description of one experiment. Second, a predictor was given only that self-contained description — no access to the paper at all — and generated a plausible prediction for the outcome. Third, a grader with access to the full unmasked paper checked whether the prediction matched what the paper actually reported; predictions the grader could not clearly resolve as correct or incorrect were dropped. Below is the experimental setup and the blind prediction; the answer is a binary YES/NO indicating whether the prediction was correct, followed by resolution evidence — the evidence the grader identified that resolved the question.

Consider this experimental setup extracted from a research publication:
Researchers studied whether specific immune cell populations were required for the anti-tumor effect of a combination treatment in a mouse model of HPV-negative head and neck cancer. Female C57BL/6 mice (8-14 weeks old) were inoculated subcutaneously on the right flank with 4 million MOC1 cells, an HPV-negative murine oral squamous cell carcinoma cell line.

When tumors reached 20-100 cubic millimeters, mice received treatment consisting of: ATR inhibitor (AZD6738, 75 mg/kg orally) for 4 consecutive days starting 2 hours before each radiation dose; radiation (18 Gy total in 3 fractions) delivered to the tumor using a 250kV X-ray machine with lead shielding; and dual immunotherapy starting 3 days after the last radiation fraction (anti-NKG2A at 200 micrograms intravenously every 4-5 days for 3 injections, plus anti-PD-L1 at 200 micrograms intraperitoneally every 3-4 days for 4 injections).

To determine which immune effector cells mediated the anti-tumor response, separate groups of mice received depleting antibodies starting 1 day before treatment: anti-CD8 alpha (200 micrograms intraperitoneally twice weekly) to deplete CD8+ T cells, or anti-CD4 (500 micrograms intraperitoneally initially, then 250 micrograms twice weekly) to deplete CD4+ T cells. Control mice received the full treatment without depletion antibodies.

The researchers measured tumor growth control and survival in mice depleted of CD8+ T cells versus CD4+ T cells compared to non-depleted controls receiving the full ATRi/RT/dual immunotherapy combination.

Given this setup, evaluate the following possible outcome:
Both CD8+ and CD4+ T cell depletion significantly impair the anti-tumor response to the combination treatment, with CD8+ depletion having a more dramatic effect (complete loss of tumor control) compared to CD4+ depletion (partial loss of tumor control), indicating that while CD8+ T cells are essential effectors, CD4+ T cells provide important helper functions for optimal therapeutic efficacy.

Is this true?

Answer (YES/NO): NO